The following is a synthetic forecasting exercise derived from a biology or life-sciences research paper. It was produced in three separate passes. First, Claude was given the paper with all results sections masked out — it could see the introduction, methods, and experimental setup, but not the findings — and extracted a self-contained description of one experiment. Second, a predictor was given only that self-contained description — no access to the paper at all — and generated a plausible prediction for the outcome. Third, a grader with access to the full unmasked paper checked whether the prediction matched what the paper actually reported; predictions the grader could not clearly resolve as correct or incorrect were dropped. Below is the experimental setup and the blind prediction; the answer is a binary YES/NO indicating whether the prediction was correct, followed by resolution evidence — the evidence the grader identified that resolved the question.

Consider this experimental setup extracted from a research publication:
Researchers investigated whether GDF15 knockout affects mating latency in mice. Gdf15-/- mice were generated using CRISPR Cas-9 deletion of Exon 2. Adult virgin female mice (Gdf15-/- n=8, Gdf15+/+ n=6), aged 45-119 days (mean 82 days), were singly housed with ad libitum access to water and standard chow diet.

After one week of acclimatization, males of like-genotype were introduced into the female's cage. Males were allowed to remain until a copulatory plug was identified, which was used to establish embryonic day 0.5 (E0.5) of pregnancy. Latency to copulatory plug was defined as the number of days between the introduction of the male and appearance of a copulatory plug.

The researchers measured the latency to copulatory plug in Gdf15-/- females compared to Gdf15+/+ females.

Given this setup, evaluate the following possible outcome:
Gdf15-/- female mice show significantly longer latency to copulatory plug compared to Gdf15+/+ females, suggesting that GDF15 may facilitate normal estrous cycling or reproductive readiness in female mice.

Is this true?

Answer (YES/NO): NO